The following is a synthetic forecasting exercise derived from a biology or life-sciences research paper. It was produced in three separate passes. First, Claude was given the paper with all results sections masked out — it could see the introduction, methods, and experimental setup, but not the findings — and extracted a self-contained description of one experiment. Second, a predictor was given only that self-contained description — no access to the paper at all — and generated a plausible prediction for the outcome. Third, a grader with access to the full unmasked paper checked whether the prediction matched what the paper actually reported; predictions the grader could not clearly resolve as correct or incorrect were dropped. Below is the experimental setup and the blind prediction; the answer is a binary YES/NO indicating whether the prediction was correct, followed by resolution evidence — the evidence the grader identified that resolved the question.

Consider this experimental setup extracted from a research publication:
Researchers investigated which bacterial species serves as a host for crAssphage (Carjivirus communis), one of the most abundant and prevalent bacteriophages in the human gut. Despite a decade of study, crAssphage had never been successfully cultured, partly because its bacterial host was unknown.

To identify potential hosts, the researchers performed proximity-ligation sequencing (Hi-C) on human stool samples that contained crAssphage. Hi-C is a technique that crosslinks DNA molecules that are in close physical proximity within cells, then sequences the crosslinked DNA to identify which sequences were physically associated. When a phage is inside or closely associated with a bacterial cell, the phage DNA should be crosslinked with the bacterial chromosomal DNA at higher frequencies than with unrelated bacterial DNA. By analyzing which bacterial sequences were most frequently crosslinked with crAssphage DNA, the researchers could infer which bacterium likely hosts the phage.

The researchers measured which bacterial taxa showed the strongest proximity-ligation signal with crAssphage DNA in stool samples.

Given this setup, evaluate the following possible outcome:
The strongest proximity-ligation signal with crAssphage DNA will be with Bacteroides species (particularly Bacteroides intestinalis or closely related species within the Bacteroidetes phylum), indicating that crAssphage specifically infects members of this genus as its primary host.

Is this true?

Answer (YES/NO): NO